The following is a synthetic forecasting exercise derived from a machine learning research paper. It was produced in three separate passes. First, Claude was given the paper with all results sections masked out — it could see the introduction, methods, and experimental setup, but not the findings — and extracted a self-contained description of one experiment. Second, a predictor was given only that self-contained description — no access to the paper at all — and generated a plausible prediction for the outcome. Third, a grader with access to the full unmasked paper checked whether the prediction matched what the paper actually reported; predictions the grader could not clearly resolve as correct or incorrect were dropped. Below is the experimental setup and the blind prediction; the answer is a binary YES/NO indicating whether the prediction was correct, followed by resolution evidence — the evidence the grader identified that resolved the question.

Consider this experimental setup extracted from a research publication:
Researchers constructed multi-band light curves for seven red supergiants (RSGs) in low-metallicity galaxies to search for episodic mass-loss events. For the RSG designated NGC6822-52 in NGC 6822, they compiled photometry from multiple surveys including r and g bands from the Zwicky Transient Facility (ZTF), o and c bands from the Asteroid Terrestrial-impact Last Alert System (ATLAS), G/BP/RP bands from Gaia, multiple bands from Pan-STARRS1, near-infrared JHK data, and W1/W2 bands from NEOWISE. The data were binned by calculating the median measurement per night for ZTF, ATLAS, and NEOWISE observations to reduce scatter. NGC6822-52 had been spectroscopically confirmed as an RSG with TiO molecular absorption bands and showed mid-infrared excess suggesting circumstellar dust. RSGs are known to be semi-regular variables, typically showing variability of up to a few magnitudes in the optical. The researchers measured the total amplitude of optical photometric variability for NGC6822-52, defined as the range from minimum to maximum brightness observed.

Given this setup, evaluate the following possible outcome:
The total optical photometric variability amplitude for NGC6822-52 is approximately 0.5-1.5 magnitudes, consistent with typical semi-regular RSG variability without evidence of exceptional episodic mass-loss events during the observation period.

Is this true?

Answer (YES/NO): NO